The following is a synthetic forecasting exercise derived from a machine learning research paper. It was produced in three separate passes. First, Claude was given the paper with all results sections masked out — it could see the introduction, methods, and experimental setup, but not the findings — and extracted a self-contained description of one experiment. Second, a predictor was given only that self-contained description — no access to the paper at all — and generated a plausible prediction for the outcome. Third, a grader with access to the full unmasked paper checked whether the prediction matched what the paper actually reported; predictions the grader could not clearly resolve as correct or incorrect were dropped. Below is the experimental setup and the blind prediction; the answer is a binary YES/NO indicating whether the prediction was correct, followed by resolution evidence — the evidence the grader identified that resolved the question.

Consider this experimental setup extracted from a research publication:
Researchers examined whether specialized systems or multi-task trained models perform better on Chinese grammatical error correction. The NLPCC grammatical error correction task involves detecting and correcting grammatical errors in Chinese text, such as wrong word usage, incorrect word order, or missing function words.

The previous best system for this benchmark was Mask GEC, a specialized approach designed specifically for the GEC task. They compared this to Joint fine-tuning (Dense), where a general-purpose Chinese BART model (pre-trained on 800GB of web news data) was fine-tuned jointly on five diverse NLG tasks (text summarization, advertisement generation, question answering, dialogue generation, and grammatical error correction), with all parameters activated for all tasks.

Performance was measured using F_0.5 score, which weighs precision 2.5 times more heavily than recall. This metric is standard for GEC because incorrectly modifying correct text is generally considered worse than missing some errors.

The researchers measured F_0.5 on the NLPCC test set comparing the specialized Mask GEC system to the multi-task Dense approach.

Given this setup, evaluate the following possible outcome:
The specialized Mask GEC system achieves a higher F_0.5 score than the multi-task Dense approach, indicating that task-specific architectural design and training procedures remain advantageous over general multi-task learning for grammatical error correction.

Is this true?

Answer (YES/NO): YES